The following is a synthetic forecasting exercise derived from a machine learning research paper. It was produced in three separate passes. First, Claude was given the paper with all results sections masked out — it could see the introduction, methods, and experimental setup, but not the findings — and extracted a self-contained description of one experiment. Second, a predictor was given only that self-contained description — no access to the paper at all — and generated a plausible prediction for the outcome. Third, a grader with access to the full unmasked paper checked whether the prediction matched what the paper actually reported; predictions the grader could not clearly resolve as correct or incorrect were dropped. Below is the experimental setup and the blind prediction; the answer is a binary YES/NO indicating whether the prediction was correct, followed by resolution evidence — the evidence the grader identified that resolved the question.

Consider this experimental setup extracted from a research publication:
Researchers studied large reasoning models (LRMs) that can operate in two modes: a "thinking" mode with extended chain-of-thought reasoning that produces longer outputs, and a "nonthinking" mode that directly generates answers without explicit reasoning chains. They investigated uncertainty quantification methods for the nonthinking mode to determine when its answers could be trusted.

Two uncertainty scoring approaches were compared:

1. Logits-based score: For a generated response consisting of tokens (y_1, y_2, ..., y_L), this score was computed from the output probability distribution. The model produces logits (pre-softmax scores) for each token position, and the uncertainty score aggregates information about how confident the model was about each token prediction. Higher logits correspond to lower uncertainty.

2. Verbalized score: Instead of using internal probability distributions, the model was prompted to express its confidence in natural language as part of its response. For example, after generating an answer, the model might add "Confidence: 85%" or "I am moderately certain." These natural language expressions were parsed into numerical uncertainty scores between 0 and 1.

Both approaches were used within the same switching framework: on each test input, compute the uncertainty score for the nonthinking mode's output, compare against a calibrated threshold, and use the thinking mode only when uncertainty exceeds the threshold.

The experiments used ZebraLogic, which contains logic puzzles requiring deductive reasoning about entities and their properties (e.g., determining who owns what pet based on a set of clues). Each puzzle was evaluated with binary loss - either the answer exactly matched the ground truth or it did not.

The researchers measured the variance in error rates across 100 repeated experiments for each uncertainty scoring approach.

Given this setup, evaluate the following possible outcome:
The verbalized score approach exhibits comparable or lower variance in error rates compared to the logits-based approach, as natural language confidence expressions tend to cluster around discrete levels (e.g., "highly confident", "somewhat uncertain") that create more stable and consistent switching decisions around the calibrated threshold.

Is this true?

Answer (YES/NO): NO